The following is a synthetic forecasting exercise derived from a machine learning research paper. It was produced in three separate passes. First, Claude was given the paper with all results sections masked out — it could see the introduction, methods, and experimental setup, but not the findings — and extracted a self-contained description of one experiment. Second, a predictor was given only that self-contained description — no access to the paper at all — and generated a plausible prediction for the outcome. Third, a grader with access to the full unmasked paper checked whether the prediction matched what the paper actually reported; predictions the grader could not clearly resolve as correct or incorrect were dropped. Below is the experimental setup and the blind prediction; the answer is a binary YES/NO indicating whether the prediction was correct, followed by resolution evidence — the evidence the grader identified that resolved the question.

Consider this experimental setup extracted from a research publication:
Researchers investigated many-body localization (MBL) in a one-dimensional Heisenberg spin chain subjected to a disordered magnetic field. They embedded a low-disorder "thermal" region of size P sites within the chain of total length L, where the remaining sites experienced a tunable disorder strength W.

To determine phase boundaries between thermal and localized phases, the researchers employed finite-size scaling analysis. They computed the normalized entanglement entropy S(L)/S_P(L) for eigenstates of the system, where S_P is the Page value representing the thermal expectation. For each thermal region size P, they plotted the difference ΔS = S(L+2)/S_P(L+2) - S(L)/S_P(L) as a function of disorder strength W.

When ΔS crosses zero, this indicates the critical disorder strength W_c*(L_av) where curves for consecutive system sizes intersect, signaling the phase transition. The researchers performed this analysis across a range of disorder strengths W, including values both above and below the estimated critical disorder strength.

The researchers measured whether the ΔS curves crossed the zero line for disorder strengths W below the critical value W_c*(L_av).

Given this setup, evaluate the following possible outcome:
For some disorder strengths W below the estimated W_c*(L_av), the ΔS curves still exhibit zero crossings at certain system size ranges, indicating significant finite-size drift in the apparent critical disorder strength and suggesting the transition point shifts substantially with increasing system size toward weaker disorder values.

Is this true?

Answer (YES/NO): NO